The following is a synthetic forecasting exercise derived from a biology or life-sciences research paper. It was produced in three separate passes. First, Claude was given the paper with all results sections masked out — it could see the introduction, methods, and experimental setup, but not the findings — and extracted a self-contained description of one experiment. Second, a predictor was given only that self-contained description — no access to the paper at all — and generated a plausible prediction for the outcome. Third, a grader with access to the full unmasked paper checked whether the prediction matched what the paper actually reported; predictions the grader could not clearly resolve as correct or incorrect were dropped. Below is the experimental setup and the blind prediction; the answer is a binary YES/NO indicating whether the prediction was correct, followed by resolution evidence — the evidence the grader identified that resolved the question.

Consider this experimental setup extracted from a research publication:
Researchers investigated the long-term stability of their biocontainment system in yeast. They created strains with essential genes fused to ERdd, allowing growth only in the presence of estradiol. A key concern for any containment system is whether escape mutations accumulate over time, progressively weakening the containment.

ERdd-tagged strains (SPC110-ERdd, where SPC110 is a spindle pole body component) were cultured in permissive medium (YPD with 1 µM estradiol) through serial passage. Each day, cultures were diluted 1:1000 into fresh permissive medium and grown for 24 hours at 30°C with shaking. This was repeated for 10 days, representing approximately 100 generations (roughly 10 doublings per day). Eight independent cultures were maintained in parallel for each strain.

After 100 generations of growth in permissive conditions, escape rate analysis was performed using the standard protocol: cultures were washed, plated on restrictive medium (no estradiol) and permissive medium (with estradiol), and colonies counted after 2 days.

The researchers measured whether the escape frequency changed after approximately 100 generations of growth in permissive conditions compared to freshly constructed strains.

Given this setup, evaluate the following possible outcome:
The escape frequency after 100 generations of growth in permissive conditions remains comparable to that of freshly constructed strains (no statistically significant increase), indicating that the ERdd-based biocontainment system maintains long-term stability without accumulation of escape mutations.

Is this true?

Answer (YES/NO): YES